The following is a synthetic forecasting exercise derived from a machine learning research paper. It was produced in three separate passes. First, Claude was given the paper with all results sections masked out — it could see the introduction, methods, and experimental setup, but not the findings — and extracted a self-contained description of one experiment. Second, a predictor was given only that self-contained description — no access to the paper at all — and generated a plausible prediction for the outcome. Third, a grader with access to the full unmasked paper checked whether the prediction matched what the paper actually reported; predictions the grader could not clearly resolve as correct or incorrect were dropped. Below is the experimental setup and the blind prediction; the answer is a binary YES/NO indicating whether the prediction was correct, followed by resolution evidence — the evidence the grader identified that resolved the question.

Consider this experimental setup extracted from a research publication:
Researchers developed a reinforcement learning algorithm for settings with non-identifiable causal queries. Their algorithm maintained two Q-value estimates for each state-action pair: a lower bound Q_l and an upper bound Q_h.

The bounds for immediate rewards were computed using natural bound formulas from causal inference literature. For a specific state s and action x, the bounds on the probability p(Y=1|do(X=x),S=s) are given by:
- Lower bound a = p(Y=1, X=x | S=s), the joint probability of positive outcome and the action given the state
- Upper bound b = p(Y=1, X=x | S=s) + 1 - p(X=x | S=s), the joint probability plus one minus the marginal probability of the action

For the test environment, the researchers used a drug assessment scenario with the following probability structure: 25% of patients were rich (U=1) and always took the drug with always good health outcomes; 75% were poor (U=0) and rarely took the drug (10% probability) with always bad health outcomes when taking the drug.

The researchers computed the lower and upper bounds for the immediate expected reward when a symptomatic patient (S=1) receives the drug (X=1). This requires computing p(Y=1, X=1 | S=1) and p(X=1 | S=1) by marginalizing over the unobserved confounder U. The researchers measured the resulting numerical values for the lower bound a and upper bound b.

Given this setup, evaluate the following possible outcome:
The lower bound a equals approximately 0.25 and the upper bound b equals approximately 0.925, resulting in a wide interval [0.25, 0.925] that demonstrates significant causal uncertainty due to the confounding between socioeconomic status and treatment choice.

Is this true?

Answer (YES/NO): YES